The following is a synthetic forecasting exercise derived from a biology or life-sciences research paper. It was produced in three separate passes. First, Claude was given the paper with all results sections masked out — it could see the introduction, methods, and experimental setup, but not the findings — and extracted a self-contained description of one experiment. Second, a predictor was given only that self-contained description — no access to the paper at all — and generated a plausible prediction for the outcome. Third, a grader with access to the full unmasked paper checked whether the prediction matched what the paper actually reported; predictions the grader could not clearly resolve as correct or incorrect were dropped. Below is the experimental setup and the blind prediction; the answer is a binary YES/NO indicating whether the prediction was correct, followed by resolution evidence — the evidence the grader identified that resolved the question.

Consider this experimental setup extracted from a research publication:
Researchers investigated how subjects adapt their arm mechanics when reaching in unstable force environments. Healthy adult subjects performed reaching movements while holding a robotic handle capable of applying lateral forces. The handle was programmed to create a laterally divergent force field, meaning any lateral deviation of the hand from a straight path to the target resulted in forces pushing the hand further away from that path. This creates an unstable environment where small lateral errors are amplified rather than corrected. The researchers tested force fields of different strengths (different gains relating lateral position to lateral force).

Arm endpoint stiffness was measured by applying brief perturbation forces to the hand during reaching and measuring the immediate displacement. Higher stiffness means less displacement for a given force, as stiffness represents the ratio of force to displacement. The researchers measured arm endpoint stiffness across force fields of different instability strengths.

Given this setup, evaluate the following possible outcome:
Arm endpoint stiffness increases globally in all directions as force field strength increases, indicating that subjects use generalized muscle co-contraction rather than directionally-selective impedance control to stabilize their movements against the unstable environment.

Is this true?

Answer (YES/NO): NO